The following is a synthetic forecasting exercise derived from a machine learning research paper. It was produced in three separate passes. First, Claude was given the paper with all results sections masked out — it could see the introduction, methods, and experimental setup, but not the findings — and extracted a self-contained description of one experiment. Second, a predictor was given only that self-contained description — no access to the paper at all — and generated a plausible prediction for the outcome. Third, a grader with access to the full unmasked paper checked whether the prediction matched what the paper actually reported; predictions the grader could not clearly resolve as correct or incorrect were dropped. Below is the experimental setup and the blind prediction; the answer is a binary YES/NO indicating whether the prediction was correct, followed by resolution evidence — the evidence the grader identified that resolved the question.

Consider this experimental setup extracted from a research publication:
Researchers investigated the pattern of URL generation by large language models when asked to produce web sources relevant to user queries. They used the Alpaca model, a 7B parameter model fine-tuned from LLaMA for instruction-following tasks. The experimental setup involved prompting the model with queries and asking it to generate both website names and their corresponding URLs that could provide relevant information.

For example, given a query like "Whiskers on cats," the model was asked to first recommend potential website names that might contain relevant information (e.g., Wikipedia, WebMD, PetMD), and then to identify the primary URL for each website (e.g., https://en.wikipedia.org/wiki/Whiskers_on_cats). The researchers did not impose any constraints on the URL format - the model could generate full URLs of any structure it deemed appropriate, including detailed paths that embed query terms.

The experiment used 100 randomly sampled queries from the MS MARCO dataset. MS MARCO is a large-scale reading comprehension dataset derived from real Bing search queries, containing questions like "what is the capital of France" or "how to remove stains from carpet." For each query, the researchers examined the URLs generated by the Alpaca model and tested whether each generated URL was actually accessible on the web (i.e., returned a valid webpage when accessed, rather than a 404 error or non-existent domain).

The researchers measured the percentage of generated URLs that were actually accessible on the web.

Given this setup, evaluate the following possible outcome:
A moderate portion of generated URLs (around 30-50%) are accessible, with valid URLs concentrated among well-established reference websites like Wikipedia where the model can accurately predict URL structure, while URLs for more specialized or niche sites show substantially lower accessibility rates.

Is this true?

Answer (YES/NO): NO